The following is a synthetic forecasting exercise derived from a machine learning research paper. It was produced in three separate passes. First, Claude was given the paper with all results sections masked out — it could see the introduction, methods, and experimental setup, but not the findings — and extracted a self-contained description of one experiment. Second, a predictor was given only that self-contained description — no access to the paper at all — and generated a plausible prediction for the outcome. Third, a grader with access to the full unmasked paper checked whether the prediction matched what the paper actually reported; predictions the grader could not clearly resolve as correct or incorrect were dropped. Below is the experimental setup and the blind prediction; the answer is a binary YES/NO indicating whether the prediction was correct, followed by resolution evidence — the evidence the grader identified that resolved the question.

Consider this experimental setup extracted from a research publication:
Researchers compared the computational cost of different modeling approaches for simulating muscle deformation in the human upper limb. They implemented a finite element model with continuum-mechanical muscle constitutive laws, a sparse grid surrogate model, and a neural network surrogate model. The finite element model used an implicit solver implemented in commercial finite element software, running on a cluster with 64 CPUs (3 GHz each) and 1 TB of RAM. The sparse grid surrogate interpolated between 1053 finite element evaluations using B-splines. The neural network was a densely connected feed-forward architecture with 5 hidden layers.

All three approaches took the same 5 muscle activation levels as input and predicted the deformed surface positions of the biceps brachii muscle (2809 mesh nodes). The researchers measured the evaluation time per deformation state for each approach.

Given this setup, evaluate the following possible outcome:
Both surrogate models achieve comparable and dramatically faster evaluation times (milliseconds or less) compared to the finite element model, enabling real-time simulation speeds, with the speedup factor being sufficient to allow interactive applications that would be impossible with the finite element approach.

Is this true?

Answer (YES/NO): NO